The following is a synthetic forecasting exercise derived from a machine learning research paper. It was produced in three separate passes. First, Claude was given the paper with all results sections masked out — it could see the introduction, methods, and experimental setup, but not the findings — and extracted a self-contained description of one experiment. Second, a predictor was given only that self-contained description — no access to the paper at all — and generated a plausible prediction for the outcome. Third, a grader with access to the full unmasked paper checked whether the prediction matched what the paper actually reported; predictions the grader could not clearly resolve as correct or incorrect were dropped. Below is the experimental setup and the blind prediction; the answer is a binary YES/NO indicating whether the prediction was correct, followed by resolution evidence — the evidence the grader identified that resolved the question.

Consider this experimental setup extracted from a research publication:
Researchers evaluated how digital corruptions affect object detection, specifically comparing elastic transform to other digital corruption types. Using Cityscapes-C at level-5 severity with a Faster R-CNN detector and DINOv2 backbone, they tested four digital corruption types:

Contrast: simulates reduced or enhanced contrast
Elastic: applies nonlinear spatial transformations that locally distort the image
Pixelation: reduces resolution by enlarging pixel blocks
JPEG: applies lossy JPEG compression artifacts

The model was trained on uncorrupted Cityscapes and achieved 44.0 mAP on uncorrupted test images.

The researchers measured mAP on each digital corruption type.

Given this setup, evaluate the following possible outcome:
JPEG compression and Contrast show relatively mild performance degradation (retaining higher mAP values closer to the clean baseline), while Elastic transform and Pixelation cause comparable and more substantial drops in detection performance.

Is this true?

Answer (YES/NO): NO